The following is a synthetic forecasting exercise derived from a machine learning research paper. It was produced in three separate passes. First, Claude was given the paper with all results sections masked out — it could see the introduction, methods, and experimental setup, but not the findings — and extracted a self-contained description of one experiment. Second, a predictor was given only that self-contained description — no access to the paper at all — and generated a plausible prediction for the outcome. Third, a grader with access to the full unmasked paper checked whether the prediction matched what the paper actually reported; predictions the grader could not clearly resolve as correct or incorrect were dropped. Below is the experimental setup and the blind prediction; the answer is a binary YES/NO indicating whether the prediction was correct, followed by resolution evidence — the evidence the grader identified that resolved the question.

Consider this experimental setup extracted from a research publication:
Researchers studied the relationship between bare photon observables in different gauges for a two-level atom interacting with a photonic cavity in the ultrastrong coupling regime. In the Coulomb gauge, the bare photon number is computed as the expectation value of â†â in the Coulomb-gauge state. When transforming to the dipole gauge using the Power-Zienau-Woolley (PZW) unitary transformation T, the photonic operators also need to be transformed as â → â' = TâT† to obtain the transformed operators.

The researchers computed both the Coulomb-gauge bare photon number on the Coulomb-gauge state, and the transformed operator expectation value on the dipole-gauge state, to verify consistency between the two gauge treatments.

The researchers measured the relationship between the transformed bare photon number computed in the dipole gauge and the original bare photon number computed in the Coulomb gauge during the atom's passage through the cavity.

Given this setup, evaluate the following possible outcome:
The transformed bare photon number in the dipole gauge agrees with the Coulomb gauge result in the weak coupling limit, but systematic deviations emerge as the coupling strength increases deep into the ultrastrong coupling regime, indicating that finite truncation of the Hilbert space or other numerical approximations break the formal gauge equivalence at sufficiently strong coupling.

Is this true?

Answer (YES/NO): NO